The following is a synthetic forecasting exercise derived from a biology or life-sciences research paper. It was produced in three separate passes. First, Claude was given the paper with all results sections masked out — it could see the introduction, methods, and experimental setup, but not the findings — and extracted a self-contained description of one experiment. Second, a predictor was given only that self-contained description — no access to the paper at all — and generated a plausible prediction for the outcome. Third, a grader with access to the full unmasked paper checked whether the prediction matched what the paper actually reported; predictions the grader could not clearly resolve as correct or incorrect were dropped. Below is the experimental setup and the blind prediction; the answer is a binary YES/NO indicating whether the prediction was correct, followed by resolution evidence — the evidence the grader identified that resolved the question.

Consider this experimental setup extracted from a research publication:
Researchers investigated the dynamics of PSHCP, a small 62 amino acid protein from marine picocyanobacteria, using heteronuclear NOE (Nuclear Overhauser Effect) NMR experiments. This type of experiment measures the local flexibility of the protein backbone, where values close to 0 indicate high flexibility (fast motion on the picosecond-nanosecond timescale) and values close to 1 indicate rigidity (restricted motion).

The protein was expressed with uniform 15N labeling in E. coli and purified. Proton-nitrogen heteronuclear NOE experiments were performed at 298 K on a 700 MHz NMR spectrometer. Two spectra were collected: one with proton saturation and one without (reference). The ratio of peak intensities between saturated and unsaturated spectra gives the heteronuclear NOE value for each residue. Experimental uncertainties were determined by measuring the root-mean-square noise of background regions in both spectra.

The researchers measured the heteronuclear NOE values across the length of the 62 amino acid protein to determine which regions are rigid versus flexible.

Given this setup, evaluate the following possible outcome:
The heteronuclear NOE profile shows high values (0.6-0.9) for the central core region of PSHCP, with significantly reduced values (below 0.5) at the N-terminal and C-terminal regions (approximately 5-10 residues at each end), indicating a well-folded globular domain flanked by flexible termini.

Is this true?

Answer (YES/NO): NO